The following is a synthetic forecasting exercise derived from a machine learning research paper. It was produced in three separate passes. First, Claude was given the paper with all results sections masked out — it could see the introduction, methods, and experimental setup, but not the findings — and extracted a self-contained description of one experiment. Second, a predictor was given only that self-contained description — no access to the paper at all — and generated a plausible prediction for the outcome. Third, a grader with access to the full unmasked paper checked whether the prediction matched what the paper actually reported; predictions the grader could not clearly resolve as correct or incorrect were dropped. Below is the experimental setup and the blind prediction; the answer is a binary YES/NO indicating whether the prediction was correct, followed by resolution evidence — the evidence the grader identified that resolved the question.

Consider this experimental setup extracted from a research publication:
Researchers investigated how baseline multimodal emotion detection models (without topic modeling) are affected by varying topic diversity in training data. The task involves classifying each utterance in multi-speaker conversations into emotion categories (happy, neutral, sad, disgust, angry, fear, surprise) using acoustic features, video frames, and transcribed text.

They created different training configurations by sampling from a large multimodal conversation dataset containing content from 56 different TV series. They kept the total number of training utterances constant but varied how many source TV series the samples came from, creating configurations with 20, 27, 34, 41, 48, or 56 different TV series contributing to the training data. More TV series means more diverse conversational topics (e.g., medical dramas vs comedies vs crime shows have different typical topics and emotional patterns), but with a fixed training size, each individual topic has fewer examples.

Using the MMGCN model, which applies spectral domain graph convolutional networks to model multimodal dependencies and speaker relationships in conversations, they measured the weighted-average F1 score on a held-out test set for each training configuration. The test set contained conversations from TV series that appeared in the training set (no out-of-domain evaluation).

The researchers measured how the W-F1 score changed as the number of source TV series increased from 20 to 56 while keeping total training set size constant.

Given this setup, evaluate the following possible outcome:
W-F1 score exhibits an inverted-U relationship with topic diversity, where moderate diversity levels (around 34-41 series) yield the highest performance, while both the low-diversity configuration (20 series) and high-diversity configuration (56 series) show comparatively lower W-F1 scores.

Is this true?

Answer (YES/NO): NO